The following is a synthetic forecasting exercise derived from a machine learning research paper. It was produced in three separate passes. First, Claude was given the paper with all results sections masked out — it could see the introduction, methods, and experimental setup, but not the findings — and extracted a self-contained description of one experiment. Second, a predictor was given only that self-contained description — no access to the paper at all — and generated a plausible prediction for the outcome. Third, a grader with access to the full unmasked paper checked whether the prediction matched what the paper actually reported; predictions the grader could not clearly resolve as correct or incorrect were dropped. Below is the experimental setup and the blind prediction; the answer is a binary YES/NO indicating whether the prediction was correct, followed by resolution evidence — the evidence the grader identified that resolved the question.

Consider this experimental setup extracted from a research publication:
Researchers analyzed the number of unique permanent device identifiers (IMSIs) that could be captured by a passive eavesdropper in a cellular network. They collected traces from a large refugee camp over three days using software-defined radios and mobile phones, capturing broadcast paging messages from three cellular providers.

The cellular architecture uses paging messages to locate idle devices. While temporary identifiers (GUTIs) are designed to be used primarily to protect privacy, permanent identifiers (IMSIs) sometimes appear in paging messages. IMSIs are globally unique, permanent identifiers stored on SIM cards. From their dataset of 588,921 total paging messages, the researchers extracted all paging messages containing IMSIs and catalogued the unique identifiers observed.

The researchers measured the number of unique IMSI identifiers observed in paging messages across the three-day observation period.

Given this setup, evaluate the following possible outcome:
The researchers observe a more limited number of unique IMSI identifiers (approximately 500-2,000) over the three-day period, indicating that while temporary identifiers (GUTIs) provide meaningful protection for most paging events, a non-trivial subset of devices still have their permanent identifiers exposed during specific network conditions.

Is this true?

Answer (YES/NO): NO